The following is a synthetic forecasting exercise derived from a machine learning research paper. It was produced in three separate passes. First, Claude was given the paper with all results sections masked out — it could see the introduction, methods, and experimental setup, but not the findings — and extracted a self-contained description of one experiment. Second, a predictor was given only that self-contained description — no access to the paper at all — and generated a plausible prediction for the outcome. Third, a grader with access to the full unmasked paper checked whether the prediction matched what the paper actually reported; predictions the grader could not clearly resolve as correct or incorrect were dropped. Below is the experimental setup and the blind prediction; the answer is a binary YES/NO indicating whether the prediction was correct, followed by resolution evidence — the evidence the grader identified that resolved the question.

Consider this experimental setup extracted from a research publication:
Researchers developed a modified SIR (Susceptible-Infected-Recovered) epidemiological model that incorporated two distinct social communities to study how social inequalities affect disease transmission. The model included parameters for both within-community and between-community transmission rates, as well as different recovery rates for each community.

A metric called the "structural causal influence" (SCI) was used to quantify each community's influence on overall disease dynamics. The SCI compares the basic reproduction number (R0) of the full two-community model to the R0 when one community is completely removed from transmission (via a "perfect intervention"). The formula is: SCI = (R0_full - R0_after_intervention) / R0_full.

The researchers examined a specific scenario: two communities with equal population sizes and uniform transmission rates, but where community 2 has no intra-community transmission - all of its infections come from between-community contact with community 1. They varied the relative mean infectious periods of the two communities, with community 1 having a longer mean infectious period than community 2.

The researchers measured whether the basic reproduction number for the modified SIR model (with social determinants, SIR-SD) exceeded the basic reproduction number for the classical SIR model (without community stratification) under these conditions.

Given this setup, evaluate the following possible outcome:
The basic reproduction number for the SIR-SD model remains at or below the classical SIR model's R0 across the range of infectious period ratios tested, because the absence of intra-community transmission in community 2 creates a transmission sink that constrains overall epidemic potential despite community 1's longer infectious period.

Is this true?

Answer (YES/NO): NO